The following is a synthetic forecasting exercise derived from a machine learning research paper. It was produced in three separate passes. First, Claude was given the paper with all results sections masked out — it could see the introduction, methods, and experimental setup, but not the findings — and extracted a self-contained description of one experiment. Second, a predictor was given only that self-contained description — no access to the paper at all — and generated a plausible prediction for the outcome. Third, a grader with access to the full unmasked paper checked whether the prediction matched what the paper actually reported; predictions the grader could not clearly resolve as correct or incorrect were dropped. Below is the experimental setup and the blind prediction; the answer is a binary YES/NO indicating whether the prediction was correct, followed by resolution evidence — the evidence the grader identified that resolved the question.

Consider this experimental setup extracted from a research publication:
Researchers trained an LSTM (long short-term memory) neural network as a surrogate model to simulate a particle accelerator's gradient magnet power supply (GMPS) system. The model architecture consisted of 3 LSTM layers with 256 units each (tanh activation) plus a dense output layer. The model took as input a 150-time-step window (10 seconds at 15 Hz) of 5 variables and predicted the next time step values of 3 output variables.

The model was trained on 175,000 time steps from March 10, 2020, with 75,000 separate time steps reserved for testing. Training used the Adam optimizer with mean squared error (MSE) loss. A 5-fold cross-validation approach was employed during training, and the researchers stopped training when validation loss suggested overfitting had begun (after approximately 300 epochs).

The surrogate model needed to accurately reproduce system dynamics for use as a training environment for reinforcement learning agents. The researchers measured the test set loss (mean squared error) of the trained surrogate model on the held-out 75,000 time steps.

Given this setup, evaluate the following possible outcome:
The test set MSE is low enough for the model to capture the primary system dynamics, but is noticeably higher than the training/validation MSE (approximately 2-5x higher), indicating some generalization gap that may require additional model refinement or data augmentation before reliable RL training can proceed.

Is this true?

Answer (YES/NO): NO